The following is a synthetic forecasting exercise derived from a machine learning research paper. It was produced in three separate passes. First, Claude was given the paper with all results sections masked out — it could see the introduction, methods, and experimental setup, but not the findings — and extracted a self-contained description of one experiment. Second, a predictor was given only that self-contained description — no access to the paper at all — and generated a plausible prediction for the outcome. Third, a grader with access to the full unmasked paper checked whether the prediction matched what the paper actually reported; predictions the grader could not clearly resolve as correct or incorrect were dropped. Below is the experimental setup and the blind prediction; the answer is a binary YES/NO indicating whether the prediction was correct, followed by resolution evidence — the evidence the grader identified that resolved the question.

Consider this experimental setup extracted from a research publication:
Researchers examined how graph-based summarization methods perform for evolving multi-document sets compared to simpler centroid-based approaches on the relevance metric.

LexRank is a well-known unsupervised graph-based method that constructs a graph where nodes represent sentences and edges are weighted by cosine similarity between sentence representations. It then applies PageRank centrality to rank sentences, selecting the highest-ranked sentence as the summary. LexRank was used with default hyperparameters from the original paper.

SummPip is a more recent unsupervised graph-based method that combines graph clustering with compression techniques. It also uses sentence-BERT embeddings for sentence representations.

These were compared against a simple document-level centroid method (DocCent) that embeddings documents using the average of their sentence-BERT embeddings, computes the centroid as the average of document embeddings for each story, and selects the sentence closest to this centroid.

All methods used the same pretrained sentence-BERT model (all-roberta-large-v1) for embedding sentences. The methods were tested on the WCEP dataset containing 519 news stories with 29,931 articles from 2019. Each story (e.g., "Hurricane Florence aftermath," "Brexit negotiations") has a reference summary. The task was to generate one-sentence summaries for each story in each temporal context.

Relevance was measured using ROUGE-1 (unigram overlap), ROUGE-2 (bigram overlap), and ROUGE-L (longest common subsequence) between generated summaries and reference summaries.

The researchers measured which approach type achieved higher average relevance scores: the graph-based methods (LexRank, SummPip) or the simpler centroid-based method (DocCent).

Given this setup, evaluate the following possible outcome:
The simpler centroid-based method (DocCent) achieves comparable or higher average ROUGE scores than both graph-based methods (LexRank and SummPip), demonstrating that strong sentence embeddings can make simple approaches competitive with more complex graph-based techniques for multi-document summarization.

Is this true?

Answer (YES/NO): NO